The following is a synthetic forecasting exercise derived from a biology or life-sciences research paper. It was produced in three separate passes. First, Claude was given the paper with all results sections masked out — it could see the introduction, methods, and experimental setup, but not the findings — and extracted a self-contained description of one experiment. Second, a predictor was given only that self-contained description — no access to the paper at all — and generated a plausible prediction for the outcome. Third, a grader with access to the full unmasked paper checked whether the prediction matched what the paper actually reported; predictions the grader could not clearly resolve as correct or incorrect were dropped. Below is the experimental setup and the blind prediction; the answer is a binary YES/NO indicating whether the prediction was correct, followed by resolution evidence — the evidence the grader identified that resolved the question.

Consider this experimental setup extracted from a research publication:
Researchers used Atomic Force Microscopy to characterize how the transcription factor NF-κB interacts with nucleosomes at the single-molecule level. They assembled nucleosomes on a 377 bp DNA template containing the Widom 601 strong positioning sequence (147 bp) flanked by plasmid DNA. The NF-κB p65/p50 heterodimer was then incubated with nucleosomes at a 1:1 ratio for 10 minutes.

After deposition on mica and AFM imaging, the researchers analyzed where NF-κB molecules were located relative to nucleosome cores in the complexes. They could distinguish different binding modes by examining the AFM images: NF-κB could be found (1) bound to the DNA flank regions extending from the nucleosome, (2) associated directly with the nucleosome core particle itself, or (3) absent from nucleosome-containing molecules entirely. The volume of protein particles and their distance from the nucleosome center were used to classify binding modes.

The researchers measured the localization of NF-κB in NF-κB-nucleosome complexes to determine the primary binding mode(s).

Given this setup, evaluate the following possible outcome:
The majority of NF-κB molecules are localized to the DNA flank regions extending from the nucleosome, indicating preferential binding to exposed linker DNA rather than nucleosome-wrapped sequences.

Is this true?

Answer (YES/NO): YES